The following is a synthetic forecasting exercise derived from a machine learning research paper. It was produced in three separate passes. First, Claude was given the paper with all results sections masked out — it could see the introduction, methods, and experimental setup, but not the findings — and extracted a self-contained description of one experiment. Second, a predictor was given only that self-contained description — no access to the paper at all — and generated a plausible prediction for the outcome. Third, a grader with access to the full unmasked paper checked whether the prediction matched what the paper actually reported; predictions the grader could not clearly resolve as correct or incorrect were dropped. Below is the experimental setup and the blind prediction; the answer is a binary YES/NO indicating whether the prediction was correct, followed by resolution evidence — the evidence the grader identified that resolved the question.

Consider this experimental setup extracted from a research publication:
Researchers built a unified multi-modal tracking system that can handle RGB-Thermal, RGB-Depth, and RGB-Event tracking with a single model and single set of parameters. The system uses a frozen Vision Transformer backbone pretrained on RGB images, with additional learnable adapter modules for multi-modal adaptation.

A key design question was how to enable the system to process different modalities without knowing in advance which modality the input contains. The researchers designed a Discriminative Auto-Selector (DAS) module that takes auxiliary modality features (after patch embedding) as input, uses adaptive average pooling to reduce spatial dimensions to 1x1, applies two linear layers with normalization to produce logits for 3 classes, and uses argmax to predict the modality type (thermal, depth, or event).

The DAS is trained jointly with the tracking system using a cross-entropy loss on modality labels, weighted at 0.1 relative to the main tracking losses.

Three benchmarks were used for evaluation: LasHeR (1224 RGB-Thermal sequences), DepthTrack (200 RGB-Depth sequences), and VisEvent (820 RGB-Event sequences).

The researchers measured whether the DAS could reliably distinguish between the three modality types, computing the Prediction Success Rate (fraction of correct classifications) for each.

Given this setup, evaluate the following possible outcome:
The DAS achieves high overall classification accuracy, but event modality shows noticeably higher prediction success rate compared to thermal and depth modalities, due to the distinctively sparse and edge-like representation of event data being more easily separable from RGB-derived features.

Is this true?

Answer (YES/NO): NO